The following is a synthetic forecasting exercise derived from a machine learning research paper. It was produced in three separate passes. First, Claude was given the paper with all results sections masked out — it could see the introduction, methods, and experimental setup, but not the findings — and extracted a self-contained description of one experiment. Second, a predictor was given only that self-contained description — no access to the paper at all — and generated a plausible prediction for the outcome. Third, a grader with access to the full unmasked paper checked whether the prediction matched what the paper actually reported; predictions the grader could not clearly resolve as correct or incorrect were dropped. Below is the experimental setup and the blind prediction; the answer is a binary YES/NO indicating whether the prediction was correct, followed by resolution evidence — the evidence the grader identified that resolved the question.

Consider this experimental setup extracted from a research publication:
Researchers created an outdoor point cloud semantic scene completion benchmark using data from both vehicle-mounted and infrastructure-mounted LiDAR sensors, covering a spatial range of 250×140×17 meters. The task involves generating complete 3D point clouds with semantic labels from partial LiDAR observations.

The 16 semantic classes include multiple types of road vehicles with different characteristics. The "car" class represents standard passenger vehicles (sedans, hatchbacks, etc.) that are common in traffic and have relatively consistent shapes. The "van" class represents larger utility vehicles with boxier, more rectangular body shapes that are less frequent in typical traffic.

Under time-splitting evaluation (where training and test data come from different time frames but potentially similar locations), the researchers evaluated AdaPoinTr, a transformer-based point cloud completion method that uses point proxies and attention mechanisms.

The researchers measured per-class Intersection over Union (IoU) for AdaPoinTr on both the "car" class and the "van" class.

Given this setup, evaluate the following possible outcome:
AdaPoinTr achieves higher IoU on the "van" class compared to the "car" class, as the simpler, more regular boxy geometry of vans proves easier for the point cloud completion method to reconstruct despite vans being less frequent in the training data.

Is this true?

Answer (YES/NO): NO